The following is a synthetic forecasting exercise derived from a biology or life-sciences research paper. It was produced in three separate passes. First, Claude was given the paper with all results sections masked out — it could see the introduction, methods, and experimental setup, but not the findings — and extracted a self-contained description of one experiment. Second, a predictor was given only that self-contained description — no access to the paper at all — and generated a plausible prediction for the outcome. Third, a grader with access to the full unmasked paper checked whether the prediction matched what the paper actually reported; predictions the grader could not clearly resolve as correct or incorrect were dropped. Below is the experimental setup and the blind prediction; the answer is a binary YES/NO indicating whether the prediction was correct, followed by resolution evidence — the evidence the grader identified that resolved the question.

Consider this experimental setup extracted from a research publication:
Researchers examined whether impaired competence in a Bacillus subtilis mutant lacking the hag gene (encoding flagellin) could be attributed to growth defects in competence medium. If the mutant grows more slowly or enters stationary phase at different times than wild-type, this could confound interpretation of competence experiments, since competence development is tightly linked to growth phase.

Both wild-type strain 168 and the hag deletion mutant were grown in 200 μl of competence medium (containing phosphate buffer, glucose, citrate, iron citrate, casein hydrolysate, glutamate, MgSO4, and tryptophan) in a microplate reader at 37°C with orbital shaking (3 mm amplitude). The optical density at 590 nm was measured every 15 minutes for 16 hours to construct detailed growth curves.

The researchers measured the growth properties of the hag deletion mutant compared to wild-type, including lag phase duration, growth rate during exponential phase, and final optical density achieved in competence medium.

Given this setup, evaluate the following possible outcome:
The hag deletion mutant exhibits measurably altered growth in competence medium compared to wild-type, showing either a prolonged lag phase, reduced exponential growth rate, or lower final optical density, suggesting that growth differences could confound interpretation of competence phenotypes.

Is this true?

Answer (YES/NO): NO